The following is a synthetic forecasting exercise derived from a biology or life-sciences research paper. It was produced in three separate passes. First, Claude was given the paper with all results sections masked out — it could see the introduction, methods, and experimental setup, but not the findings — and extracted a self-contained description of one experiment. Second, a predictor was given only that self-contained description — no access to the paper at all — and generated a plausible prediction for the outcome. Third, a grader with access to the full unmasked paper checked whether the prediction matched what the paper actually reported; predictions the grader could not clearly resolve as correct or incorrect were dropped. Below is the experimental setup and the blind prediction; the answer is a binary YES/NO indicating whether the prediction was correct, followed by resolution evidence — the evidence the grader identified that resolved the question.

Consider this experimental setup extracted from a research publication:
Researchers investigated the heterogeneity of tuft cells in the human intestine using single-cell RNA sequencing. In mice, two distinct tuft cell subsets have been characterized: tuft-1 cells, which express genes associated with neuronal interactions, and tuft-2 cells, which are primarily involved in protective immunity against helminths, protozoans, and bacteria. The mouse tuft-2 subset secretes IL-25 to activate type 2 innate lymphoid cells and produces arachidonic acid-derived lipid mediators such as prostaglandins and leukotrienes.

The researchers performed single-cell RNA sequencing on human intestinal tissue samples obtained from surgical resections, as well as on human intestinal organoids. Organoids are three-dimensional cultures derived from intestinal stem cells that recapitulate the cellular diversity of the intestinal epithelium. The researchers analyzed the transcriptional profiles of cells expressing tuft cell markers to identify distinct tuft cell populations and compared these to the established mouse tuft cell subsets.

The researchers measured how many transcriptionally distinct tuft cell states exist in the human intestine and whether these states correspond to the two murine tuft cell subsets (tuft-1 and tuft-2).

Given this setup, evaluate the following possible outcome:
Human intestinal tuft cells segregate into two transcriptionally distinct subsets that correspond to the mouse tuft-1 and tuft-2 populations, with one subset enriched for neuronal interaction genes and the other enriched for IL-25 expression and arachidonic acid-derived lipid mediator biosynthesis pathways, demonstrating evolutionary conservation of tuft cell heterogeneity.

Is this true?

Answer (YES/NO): NO